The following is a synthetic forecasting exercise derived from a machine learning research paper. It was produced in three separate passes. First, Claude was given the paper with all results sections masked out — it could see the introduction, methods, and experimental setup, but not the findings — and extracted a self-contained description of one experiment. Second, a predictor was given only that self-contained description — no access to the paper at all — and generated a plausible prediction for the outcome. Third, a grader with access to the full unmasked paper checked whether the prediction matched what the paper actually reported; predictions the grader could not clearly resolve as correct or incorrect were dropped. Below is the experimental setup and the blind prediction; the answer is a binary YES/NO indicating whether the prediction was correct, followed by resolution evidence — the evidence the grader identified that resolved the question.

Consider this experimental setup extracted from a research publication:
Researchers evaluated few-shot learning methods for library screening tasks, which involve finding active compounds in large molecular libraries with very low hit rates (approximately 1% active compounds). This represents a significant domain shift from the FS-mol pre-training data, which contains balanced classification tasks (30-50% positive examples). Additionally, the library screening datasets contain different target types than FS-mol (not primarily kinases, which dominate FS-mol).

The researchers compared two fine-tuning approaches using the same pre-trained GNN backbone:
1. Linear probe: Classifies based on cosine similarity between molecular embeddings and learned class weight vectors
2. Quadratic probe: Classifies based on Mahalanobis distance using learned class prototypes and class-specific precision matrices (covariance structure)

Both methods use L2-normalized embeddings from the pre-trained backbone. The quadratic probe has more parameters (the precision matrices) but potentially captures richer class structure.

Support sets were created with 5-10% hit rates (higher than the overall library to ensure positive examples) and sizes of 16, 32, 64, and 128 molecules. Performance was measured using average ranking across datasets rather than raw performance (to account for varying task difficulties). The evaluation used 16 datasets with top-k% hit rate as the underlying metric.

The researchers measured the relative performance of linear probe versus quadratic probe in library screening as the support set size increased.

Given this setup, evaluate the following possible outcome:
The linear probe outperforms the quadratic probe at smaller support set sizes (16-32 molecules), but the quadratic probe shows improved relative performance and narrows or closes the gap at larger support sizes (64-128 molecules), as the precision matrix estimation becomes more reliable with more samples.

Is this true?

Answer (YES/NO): NO